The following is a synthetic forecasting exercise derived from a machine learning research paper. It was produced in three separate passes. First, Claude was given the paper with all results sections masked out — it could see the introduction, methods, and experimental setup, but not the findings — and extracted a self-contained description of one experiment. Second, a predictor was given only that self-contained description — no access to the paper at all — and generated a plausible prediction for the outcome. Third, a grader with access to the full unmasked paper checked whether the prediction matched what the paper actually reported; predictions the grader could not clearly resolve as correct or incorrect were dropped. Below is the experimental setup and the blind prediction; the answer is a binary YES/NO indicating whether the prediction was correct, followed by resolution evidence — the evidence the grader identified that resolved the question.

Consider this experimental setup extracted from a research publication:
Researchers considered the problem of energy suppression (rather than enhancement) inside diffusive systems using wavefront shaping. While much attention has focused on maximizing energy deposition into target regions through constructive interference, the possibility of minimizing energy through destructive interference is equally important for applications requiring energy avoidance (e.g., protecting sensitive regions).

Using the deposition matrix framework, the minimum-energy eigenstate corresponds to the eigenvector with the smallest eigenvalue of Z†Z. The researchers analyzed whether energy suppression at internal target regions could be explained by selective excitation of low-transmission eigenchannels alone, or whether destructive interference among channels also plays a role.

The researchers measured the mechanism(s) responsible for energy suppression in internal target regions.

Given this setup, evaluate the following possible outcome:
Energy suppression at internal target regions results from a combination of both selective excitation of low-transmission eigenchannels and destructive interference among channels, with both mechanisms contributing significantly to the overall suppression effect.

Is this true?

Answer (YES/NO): YES